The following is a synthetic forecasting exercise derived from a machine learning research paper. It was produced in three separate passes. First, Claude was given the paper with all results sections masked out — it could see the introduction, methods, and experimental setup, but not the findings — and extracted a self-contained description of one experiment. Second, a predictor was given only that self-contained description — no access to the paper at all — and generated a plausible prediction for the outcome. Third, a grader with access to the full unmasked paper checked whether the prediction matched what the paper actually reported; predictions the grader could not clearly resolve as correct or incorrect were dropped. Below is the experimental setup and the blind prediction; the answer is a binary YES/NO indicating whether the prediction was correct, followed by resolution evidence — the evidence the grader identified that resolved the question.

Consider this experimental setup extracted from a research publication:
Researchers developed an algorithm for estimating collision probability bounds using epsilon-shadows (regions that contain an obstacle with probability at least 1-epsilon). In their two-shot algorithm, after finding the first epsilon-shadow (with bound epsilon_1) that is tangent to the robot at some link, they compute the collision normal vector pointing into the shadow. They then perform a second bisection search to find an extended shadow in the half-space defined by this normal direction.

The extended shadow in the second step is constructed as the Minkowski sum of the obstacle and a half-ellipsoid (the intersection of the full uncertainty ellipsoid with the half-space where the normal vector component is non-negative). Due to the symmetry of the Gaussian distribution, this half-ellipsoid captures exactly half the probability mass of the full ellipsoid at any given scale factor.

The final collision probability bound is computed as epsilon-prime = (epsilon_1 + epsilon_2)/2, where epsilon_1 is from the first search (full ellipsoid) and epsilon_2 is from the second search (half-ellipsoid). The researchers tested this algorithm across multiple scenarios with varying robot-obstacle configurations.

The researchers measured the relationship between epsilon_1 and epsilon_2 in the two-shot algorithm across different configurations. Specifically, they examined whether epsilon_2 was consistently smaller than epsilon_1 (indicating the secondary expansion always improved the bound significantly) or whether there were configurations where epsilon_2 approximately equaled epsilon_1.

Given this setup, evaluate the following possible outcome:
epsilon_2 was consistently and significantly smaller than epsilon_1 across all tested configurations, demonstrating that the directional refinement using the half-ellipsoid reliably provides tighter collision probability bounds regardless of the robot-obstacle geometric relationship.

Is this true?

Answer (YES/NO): NO